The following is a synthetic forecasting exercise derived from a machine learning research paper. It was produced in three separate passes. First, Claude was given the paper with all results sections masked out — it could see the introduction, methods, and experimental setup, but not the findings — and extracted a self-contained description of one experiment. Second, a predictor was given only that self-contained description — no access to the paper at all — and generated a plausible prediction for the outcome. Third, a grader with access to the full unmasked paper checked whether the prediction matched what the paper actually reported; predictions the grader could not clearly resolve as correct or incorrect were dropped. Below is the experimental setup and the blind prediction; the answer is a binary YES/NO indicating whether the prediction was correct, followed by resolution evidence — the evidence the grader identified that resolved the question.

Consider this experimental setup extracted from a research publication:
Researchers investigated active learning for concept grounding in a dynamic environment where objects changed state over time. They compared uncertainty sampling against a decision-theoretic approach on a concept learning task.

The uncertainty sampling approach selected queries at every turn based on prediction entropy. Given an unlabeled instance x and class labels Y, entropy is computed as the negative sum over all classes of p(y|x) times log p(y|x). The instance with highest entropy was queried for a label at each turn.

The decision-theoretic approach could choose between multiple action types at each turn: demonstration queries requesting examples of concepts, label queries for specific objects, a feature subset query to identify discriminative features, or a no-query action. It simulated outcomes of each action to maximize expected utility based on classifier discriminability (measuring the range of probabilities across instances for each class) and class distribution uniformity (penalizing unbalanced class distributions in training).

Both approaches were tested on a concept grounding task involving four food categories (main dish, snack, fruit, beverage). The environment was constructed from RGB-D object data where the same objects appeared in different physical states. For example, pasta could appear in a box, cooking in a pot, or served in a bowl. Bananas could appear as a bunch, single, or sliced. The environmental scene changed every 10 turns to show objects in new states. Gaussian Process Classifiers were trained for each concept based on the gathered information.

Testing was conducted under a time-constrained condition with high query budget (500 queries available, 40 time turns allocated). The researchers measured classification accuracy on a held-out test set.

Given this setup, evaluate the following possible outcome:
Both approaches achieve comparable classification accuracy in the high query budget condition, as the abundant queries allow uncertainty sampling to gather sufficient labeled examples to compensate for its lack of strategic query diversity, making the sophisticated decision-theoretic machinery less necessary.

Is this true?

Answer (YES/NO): NO